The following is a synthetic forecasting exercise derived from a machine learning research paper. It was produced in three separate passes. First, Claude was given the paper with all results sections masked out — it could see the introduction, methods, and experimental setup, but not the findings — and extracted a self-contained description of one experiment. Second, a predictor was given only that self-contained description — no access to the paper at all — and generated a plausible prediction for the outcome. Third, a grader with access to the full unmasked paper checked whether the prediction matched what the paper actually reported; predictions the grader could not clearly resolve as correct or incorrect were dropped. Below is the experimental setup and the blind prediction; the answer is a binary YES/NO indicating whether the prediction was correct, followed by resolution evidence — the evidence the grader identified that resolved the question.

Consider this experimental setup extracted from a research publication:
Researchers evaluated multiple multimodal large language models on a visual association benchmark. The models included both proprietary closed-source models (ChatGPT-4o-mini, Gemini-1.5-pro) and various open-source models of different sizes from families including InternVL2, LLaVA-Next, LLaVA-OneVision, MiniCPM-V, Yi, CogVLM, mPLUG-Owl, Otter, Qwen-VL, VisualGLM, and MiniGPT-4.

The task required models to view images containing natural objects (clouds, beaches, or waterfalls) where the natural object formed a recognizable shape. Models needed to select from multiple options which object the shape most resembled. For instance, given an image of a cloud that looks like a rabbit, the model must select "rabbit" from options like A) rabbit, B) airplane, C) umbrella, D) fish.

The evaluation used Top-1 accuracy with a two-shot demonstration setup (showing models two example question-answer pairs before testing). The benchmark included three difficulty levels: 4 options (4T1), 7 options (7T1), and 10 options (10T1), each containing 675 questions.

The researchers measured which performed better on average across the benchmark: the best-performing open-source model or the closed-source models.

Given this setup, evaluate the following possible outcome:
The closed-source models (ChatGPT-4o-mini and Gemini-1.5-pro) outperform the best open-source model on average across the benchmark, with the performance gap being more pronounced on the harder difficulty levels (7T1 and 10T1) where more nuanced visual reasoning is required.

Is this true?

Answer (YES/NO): NO